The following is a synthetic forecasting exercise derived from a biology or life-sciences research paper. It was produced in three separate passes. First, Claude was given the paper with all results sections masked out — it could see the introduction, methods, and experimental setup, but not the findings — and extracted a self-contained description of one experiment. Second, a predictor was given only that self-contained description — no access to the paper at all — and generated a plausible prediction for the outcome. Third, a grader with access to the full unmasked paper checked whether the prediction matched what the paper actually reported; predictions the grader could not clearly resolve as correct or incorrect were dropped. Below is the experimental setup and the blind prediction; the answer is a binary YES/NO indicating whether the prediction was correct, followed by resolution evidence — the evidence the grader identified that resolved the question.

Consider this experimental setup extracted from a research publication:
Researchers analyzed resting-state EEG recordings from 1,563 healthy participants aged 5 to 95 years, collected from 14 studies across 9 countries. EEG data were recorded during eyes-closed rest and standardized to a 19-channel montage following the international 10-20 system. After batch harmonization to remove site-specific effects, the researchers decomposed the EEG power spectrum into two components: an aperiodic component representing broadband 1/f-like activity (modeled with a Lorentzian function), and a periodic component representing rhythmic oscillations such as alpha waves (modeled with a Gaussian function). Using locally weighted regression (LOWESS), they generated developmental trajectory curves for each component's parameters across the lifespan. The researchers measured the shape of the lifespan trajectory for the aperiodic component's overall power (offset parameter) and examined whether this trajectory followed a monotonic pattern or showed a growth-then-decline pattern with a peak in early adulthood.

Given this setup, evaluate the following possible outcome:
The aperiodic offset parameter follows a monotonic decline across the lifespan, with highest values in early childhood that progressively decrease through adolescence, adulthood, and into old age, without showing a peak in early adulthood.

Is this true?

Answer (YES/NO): YES